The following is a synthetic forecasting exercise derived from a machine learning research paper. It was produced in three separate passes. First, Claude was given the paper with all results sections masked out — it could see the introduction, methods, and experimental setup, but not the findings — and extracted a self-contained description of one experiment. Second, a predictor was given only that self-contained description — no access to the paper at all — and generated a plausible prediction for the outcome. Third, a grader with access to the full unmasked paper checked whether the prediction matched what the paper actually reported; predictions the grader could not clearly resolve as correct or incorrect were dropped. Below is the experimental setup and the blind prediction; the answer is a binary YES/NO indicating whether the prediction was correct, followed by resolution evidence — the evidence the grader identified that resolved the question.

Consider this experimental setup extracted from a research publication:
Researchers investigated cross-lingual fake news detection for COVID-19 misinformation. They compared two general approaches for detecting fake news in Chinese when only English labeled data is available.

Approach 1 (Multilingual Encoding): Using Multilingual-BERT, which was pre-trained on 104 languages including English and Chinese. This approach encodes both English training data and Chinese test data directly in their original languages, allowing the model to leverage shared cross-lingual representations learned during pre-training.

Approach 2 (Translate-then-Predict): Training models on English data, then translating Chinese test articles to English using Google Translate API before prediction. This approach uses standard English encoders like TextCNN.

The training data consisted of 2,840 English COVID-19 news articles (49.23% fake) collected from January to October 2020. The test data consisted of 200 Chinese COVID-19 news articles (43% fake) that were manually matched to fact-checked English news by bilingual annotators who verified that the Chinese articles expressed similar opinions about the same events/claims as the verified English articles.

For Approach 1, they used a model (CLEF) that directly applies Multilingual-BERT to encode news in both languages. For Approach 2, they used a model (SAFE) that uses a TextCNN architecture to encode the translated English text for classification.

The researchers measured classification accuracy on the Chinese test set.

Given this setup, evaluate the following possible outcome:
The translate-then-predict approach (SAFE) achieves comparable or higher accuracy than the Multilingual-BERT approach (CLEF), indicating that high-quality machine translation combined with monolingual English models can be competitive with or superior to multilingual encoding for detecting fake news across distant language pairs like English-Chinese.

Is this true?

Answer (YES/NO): YES